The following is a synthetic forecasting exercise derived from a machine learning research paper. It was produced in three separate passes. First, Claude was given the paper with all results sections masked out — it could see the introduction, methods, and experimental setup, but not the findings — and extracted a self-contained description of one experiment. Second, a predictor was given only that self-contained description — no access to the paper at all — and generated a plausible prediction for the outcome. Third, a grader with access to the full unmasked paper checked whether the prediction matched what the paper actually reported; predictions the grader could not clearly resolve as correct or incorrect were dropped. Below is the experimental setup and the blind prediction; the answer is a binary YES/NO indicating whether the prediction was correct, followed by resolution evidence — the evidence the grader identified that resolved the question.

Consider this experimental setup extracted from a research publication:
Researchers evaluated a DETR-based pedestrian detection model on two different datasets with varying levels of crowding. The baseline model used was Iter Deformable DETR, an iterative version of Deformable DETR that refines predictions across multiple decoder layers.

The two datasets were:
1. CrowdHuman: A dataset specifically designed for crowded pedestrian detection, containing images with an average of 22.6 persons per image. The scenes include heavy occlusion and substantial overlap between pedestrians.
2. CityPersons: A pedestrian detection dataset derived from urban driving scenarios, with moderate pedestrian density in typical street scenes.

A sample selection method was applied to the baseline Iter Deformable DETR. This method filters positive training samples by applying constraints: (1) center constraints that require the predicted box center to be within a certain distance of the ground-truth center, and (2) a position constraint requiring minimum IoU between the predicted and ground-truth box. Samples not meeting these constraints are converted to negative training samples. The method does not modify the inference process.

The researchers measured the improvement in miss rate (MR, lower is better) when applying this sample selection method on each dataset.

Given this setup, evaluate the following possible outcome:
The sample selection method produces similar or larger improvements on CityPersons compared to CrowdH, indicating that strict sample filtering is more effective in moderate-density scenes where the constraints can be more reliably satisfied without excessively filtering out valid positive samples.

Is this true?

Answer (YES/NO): NO